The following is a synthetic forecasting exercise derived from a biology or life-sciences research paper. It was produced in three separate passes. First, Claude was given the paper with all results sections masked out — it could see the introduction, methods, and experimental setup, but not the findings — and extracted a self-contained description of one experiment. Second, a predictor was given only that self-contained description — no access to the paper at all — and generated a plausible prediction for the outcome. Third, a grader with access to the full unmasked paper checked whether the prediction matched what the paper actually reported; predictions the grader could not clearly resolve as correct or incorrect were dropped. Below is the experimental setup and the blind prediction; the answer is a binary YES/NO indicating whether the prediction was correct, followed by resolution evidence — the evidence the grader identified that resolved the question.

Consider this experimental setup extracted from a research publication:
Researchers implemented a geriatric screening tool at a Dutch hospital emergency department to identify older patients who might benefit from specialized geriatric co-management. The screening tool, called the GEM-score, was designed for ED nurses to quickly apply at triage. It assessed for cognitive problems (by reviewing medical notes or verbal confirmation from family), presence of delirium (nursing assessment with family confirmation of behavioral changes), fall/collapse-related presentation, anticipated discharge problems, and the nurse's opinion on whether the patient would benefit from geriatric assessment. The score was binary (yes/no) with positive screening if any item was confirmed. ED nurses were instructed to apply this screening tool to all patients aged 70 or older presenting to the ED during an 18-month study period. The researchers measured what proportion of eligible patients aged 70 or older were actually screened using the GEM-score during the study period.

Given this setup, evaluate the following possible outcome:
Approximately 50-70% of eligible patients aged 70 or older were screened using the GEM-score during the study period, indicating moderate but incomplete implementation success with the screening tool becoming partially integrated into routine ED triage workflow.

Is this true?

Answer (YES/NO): YES